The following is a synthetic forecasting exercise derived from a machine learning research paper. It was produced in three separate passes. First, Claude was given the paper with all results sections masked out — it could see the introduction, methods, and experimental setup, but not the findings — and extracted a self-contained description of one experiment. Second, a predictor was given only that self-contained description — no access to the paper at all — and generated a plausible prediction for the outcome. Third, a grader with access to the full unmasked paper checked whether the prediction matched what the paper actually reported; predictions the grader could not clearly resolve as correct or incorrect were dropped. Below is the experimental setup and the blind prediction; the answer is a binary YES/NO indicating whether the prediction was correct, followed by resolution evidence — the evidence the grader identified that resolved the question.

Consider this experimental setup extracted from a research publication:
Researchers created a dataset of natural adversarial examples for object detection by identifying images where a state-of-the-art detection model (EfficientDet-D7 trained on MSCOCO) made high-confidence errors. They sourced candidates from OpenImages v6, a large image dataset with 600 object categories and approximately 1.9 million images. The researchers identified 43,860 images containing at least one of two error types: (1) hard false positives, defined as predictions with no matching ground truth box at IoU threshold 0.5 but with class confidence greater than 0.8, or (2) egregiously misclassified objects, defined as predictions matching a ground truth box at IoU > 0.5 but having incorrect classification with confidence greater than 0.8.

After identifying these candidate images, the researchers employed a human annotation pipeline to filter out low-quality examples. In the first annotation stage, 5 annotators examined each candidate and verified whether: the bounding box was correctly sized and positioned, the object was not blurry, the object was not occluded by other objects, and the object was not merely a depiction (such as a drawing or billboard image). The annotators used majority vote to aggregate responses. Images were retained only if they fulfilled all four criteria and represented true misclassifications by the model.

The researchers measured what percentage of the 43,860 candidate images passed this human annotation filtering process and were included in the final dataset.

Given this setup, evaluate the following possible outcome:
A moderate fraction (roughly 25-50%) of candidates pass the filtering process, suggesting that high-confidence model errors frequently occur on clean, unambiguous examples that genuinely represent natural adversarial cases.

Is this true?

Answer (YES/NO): NO